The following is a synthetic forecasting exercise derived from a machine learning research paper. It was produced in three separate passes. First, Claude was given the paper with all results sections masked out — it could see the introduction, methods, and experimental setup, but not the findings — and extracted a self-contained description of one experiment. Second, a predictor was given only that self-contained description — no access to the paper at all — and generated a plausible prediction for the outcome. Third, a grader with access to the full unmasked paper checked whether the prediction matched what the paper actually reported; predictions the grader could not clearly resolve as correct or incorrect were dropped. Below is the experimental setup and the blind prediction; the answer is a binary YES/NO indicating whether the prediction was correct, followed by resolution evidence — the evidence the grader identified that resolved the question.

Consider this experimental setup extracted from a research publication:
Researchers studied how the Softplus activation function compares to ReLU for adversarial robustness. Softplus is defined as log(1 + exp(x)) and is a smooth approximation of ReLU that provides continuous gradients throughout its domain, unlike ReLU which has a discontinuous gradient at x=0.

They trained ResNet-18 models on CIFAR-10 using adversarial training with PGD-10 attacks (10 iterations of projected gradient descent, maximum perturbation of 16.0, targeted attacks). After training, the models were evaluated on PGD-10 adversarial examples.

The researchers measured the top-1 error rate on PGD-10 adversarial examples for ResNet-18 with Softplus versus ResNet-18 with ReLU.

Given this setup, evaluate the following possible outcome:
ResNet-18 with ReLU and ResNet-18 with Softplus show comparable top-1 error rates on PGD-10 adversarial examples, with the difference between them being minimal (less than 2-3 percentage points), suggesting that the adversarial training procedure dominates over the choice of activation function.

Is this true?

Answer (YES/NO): NO